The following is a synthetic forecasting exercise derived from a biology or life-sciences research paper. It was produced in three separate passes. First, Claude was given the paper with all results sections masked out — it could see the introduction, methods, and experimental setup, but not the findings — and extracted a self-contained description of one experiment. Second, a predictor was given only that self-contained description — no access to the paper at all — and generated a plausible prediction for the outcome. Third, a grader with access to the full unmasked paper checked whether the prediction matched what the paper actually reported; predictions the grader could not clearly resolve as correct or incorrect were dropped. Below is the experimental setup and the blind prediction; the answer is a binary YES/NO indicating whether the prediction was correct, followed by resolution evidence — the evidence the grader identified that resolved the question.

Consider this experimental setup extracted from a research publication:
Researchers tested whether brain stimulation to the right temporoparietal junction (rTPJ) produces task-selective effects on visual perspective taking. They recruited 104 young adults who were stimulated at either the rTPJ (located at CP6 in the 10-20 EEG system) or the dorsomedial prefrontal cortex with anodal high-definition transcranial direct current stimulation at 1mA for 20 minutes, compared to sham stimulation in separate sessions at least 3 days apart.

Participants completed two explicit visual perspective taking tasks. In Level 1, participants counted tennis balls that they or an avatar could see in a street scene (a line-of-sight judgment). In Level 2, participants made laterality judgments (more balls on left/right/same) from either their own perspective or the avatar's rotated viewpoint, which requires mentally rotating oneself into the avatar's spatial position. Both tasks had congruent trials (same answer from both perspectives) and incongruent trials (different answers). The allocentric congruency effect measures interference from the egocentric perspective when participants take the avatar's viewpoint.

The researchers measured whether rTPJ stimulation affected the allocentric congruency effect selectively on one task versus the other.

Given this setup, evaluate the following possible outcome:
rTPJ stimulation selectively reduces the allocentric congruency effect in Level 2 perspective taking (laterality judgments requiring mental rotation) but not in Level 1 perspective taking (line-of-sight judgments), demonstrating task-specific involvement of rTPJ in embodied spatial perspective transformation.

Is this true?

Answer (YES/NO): YES